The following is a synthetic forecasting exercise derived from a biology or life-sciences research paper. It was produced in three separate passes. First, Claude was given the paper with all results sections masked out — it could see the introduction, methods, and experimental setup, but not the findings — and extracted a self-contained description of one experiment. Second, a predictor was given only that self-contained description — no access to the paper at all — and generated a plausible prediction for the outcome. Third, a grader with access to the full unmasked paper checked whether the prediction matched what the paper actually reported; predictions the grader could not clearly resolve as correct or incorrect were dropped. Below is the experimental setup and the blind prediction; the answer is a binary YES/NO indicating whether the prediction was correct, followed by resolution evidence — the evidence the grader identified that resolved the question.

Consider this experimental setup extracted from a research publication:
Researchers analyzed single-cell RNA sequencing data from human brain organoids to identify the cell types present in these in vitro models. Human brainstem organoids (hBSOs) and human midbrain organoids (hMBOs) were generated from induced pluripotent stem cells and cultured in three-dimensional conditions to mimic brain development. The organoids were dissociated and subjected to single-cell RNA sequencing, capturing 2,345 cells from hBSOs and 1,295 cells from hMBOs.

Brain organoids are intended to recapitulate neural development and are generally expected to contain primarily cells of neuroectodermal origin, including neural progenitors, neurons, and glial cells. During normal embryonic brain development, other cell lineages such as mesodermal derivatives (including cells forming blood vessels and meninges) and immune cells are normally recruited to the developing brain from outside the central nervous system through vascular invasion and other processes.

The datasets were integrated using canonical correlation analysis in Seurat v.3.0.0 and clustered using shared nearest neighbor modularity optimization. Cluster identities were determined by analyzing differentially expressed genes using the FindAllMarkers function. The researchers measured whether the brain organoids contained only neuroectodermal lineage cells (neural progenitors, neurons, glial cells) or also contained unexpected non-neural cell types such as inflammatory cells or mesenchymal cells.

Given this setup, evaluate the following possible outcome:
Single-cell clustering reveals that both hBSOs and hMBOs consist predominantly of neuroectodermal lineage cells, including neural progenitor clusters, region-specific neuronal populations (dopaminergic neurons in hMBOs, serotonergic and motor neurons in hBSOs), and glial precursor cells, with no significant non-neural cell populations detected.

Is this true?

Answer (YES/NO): NO